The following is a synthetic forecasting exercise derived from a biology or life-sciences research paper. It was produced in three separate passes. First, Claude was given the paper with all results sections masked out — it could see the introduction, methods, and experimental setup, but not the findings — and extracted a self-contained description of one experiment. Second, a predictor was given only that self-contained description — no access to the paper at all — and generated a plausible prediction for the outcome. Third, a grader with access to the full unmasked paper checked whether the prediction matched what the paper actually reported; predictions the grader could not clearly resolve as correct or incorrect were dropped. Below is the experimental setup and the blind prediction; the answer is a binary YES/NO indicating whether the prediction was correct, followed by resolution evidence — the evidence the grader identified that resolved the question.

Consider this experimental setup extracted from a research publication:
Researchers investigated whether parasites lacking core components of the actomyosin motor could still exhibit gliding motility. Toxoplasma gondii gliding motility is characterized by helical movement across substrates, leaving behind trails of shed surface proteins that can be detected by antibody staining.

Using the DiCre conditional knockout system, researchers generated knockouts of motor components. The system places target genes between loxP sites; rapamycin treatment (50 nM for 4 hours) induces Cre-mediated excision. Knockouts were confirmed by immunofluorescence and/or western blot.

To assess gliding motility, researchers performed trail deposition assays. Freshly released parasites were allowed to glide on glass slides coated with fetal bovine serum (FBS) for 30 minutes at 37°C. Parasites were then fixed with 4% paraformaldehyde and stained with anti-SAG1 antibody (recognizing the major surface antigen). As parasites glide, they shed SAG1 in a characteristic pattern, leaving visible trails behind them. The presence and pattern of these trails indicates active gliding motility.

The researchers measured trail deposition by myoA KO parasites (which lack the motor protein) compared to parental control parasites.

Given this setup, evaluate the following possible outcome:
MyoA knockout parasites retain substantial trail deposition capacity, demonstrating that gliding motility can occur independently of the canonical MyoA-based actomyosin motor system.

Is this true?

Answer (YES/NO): NO